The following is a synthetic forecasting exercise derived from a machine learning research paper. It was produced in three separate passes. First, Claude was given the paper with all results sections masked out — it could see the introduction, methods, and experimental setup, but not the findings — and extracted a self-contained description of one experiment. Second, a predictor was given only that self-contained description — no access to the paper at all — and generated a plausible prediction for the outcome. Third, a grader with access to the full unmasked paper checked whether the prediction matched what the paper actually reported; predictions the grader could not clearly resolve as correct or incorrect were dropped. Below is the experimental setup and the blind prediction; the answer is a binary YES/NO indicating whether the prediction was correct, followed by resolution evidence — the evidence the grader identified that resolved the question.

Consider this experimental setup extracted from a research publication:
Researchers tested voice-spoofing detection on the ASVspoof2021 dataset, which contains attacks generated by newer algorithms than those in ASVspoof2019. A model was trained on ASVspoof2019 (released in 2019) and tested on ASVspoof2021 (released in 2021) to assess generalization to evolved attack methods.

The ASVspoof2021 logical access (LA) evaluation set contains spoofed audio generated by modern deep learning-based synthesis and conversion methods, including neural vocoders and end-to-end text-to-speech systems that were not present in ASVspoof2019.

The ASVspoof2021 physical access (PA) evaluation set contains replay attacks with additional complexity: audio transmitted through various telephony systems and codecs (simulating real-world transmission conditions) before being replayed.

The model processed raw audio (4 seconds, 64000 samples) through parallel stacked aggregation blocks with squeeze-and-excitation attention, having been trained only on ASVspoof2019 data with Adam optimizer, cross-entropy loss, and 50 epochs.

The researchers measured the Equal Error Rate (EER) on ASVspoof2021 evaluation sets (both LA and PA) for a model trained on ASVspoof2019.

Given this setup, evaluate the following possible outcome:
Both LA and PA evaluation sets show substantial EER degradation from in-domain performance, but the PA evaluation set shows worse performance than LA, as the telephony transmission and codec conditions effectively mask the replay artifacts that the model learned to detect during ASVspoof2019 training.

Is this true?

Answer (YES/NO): NO